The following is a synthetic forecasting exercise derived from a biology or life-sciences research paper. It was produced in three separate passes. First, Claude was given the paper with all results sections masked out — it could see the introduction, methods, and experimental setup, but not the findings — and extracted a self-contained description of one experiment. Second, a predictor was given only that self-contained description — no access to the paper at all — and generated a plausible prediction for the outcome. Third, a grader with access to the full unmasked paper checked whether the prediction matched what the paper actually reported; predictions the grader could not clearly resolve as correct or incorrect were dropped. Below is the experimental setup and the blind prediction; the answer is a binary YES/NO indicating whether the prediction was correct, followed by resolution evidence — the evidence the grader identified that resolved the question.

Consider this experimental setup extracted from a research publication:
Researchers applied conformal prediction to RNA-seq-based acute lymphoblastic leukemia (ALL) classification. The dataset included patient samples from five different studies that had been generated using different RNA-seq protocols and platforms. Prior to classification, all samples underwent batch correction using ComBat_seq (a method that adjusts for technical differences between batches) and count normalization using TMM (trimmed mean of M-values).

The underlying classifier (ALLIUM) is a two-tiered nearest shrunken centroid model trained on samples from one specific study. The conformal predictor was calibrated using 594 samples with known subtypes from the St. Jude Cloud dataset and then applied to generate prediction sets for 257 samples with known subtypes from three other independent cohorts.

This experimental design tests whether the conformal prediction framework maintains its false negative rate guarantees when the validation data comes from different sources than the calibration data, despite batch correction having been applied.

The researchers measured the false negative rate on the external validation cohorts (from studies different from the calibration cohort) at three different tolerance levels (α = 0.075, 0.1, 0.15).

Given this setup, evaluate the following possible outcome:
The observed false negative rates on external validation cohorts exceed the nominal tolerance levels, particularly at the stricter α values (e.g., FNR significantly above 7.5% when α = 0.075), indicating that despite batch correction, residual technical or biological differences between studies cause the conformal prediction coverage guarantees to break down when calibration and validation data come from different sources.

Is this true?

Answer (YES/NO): NO